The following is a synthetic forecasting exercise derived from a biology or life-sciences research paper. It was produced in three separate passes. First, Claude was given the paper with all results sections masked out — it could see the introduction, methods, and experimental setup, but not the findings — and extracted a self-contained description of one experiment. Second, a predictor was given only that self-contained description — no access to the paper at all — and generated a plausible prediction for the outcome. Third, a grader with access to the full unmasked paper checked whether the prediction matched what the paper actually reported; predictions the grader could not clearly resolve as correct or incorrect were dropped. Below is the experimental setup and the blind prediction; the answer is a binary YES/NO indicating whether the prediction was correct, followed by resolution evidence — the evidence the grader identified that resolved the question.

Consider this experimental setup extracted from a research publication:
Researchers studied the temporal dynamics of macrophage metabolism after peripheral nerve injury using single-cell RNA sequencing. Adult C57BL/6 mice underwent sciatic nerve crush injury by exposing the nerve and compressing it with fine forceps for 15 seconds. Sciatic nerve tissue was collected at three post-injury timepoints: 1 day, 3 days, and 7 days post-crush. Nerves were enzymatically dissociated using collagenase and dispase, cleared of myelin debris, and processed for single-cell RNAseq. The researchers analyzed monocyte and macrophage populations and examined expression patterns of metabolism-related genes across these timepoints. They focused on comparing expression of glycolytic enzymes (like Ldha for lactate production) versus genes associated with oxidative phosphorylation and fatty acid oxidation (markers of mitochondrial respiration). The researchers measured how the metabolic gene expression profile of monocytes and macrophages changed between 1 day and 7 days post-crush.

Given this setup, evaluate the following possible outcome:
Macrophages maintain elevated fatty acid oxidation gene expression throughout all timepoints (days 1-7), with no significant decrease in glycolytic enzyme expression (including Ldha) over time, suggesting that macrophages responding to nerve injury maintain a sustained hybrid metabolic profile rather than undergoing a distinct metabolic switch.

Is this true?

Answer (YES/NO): NO